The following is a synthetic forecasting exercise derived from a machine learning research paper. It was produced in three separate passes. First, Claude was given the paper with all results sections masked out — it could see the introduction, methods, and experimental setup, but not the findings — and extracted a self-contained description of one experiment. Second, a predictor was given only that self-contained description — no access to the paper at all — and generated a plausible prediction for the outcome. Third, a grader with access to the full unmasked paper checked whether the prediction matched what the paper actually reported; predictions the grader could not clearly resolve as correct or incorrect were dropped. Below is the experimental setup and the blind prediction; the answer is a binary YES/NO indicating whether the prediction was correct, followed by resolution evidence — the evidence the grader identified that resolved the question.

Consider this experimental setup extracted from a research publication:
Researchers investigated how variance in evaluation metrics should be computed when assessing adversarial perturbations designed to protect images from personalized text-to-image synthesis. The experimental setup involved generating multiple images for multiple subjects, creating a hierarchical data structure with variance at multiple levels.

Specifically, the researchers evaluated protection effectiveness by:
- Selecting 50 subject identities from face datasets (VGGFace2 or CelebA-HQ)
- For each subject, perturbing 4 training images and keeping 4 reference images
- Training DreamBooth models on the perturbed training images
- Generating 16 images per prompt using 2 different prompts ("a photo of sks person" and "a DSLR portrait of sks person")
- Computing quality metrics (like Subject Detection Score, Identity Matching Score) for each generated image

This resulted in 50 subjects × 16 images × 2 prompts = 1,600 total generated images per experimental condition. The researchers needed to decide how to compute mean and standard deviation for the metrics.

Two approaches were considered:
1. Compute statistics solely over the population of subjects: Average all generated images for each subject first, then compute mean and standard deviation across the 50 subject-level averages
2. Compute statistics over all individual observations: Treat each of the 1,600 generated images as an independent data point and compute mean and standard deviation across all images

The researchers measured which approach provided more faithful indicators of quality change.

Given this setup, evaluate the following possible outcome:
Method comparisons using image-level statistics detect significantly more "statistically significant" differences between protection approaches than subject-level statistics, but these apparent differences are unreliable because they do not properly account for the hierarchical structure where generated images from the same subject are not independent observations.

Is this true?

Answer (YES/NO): NO